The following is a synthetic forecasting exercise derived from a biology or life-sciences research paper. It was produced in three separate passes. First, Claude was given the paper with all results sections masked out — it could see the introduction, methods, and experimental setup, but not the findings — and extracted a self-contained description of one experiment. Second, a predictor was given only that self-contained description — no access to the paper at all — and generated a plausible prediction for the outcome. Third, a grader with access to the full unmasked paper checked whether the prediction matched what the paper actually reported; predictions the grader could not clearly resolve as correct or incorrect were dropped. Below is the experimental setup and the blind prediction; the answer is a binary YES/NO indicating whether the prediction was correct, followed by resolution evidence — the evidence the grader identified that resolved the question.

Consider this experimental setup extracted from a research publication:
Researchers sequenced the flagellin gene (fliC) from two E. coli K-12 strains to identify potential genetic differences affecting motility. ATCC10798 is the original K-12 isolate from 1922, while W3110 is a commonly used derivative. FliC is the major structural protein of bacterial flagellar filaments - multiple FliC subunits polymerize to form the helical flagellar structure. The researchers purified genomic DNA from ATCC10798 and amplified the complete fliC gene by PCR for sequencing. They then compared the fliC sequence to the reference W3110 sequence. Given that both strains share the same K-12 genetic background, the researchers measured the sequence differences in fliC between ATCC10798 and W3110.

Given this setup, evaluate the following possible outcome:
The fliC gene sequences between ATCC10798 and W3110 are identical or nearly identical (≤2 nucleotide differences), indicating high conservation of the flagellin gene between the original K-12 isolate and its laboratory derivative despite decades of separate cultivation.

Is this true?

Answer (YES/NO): YES